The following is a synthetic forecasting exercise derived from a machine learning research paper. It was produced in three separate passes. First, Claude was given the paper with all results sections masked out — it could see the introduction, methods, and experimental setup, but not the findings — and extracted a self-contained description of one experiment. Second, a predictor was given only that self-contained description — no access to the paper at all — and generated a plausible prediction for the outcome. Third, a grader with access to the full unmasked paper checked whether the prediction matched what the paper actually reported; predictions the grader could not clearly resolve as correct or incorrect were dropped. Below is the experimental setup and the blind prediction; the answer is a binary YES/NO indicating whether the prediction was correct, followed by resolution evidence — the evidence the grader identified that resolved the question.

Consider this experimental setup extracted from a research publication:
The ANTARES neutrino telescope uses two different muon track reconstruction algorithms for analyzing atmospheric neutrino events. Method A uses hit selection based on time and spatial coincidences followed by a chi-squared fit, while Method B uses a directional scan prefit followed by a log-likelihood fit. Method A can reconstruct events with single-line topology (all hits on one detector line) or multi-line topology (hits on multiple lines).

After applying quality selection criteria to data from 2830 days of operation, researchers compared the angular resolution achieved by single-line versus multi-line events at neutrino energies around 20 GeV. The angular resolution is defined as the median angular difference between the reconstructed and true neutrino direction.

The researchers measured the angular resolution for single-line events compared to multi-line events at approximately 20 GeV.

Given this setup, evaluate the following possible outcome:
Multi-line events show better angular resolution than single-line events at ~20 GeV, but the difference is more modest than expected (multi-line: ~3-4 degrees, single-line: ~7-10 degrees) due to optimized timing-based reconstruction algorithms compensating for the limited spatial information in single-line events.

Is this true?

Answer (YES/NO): NO